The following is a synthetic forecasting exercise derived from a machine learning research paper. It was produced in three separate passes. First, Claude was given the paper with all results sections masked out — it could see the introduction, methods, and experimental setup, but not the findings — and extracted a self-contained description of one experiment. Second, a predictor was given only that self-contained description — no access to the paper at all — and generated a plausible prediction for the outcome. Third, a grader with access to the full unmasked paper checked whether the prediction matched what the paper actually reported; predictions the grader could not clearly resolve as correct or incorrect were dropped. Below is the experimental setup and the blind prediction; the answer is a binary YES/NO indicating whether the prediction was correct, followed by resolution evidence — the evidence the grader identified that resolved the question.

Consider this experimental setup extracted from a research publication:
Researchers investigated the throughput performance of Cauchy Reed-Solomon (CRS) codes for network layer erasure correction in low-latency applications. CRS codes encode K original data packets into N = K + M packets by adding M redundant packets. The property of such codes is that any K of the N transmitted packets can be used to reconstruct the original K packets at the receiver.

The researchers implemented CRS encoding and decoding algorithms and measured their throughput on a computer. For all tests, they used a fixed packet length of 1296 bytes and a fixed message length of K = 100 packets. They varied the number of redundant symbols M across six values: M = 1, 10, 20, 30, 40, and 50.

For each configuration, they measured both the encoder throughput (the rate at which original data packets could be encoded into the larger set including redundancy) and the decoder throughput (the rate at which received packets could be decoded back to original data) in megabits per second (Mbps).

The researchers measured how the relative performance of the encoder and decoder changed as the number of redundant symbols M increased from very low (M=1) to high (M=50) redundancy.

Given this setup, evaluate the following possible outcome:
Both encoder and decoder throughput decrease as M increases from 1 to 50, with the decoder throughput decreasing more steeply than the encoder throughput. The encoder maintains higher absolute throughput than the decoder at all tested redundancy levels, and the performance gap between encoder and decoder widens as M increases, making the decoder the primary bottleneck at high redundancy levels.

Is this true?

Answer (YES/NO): NO